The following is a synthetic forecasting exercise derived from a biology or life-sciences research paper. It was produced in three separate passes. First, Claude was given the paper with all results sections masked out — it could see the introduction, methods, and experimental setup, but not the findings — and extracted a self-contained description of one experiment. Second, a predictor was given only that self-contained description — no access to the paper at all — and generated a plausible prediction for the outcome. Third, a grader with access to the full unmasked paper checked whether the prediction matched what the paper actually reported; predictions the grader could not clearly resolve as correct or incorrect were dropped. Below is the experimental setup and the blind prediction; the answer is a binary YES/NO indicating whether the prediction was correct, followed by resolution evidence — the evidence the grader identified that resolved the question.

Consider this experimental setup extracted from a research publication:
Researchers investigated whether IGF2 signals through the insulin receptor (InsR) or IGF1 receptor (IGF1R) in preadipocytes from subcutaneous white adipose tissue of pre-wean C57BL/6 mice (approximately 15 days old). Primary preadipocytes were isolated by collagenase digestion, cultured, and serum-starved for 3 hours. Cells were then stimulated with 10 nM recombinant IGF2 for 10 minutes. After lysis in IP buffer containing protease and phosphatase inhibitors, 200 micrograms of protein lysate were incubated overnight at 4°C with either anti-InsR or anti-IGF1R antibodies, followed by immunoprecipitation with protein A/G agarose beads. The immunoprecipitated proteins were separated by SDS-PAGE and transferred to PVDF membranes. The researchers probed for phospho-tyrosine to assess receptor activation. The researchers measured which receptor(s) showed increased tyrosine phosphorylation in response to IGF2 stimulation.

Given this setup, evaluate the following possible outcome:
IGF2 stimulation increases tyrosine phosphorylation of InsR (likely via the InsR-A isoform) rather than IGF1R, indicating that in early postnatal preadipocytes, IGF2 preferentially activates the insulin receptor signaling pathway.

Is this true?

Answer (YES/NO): NO